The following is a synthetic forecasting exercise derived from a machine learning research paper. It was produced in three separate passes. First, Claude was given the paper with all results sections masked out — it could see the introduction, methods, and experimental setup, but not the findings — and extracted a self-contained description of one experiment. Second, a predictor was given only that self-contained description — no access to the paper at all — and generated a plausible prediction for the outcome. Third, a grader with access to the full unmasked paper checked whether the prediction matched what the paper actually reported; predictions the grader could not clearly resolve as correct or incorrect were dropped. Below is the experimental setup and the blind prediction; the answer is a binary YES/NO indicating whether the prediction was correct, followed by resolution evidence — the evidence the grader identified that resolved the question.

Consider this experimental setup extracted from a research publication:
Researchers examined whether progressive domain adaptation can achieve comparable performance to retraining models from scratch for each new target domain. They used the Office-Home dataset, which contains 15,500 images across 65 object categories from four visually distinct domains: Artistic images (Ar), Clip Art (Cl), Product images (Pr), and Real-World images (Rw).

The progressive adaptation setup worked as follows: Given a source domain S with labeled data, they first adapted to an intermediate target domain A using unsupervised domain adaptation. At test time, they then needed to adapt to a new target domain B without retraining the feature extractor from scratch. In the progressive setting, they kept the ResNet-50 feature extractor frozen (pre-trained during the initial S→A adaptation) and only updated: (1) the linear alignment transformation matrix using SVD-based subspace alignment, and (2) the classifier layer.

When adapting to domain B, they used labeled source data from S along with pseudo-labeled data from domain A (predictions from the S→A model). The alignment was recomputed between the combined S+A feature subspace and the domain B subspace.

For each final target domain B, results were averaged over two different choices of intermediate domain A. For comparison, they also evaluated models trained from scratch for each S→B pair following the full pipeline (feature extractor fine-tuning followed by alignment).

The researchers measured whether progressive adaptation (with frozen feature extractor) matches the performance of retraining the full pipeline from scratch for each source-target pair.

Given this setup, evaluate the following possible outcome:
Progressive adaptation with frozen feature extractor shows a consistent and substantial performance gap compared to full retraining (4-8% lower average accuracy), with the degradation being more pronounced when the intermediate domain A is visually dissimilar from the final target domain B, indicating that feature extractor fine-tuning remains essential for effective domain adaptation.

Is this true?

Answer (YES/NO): NO